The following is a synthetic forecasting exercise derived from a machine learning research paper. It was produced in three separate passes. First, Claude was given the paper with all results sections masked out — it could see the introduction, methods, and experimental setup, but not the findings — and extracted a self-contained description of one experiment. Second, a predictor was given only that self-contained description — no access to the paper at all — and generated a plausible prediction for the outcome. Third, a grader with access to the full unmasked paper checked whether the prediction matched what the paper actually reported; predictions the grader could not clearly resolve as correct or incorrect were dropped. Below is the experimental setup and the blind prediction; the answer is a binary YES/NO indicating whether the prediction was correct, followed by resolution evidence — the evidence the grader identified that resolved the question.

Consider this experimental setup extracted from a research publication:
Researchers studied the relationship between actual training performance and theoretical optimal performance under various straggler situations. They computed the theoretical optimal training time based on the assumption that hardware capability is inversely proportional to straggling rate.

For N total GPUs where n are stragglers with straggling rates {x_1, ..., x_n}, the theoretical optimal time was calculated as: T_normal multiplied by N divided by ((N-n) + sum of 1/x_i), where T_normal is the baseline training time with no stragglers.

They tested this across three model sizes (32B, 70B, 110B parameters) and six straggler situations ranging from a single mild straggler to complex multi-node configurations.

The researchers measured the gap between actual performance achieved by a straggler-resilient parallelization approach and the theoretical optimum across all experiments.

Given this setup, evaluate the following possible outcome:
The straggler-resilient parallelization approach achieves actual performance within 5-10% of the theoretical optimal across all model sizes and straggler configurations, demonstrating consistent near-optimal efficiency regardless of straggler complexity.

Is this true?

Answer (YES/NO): NO